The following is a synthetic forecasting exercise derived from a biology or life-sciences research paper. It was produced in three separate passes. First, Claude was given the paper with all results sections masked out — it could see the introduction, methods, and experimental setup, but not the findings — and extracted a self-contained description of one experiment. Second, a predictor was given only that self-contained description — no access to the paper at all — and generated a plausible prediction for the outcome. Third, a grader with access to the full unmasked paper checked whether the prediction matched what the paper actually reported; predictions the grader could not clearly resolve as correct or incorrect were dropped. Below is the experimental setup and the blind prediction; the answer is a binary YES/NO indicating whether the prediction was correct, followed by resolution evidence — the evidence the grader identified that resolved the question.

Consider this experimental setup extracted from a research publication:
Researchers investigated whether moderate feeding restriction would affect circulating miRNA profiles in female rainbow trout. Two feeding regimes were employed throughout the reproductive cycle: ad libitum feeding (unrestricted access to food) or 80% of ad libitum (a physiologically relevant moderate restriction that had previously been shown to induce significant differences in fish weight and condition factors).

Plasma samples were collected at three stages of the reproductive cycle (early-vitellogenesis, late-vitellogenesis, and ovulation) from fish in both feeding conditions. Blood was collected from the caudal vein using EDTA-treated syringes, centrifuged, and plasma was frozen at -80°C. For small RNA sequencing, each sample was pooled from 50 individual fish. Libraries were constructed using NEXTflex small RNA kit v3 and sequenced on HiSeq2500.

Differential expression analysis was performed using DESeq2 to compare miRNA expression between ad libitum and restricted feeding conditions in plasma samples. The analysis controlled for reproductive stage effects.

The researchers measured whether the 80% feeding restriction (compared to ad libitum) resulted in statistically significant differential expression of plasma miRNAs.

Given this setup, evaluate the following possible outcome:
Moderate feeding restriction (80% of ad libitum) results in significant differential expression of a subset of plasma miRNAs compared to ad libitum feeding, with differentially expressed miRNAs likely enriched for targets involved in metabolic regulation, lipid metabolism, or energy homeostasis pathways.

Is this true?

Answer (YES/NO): NO